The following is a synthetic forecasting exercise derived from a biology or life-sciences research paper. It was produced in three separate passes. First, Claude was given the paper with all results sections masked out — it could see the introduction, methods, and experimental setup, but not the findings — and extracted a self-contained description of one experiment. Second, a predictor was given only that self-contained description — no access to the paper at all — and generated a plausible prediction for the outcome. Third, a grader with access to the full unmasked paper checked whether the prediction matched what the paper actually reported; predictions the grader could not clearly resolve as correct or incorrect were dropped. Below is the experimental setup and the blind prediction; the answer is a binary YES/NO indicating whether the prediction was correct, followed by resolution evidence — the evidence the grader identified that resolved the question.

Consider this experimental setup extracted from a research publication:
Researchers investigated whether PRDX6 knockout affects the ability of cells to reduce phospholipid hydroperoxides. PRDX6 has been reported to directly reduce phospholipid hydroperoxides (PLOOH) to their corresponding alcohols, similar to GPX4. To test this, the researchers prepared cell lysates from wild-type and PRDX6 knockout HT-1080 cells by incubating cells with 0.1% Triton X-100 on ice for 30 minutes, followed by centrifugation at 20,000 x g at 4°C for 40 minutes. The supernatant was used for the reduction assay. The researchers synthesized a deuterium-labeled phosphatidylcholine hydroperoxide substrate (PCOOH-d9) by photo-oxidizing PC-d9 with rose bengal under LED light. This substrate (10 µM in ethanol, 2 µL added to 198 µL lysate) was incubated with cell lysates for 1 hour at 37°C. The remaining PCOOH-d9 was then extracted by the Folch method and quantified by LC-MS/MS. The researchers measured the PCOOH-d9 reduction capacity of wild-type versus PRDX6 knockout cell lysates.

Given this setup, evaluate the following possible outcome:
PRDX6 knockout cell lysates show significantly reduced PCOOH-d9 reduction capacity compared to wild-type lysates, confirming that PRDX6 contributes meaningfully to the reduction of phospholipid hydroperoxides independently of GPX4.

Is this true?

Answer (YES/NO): NO